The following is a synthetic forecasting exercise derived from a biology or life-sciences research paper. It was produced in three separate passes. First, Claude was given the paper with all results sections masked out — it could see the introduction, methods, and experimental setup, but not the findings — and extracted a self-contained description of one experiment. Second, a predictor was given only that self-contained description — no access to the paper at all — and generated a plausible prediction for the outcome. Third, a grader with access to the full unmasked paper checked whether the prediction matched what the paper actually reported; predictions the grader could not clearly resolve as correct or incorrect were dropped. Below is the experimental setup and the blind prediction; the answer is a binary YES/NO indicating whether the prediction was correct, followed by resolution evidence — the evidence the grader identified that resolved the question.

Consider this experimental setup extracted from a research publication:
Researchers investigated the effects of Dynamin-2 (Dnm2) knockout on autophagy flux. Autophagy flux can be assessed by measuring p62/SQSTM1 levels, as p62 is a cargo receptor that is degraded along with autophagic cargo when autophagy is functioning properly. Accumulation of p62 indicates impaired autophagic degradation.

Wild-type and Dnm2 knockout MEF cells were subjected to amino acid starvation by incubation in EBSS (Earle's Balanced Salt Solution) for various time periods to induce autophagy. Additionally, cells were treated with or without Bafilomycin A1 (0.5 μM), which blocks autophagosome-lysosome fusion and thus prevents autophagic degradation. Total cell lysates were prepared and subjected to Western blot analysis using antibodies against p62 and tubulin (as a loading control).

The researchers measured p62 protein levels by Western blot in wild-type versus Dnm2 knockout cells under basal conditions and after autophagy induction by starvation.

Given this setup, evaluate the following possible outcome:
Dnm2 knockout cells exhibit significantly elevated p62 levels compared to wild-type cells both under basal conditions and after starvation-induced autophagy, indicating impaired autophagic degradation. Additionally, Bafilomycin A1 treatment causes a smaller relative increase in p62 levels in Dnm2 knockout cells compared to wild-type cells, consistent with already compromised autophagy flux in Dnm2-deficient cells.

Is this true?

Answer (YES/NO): NO